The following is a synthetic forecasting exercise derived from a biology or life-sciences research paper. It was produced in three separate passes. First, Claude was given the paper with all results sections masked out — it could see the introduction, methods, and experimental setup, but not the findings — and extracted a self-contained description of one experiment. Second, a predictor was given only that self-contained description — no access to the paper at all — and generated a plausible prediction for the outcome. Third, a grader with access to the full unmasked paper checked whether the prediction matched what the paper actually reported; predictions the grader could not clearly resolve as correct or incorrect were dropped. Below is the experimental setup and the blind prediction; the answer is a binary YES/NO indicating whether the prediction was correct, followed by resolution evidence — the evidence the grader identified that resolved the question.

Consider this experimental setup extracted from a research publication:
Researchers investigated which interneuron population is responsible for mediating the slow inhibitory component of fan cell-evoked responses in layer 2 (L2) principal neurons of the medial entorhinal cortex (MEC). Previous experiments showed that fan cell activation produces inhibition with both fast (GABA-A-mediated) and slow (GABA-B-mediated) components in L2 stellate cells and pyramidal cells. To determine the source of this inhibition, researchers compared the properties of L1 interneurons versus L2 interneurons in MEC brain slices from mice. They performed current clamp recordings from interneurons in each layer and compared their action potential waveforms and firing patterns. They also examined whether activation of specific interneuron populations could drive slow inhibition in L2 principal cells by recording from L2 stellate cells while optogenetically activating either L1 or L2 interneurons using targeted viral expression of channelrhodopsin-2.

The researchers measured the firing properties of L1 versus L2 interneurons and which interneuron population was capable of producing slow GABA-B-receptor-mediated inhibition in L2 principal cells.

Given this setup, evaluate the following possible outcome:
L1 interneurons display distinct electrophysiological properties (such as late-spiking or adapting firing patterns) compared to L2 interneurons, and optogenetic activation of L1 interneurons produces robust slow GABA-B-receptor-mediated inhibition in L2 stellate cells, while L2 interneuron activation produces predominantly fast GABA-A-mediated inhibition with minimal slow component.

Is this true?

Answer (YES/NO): NO